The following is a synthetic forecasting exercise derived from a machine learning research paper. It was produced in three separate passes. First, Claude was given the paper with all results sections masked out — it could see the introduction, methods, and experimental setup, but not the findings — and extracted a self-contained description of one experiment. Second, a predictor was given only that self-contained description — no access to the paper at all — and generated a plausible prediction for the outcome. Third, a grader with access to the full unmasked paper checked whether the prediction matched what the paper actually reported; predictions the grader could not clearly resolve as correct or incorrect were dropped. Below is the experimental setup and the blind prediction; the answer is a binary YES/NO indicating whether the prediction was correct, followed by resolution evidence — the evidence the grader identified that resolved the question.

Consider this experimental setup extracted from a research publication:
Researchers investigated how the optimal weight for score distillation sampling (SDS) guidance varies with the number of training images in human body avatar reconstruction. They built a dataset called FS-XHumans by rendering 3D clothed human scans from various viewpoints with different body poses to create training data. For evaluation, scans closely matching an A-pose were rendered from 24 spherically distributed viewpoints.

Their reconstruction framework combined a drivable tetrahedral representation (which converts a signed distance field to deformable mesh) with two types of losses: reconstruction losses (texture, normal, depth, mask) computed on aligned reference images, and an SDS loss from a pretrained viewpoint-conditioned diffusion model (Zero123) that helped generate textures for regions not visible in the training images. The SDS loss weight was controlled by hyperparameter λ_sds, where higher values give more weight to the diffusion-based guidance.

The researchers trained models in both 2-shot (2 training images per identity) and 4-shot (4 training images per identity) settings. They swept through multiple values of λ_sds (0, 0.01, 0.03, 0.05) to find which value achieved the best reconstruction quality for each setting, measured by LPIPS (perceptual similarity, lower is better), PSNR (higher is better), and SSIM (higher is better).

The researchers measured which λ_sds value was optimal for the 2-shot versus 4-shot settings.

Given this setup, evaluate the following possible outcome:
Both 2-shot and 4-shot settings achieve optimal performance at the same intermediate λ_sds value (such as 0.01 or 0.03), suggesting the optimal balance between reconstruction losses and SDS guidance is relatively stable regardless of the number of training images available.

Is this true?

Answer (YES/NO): NO